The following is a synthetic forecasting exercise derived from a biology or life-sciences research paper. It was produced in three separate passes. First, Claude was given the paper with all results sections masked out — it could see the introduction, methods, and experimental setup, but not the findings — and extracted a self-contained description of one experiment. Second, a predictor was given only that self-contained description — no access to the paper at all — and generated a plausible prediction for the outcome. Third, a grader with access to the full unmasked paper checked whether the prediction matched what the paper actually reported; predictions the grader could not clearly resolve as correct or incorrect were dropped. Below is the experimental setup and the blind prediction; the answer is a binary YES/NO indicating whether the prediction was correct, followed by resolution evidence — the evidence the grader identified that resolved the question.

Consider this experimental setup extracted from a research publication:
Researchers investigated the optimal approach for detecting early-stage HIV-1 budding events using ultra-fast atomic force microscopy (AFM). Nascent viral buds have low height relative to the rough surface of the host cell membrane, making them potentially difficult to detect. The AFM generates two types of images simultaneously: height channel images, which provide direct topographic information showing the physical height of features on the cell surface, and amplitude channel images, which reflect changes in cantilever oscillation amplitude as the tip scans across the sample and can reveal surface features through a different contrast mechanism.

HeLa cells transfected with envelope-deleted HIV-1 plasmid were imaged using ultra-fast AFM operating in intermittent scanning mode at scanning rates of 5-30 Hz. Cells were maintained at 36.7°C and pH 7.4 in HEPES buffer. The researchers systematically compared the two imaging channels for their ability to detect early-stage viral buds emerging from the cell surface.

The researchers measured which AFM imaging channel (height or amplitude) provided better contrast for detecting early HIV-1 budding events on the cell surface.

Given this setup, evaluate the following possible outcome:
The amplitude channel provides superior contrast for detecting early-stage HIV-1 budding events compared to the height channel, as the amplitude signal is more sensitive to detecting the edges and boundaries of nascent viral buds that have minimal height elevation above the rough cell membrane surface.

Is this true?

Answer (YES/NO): YES